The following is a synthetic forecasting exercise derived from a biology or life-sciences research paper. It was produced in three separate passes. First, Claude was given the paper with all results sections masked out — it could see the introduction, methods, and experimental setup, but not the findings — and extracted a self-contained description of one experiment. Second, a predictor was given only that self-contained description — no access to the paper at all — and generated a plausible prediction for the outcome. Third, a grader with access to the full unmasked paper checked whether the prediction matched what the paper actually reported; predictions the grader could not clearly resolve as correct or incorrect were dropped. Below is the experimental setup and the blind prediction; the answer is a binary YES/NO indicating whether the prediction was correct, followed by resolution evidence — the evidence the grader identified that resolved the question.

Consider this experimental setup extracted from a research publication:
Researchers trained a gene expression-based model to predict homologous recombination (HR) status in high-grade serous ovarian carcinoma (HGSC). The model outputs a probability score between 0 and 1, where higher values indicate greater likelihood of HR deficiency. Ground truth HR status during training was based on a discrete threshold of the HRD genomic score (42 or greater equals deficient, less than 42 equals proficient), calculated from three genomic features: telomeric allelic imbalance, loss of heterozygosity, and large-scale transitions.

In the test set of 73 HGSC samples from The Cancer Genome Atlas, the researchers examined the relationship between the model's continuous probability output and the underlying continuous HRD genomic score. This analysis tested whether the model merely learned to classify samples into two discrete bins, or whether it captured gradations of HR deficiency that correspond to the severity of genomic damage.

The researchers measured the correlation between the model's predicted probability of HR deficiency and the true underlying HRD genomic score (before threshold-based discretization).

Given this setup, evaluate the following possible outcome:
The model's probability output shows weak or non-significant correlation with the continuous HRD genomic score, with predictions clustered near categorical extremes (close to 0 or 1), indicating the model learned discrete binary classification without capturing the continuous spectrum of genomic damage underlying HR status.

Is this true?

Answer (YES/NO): NO